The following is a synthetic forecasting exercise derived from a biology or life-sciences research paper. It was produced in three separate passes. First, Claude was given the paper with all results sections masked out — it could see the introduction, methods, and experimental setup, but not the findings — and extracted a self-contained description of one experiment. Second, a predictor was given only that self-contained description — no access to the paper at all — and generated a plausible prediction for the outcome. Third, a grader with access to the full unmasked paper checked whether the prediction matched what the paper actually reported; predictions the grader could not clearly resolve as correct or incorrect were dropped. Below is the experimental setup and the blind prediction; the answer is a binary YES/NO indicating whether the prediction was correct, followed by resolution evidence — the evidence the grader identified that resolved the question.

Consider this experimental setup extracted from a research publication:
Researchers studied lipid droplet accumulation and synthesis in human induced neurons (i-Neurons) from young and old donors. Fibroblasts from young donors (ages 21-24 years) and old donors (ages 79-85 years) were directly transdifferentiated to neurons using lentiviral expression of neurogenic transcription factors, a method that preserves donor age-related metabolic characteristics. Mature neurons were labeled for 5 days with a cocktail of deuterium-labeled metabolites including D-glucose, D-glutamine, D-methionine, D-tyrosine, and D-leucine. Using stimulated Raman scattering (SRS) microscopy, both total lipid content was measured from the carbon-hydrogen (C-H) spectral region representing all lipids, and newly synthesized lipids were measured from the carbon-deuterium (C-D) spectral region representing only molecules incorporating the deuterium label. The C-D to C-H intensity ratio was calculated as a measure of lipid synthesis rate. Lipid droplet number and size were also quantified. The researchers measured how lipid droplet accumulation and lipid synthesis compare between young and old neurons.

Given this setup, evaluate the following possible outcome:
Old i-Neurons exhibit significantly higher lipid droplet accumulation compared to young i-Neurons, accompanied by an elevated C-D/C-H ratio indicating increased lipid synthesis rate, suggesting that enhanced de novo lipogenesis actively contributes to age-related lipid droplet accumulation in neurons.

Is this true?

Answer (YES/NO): YES